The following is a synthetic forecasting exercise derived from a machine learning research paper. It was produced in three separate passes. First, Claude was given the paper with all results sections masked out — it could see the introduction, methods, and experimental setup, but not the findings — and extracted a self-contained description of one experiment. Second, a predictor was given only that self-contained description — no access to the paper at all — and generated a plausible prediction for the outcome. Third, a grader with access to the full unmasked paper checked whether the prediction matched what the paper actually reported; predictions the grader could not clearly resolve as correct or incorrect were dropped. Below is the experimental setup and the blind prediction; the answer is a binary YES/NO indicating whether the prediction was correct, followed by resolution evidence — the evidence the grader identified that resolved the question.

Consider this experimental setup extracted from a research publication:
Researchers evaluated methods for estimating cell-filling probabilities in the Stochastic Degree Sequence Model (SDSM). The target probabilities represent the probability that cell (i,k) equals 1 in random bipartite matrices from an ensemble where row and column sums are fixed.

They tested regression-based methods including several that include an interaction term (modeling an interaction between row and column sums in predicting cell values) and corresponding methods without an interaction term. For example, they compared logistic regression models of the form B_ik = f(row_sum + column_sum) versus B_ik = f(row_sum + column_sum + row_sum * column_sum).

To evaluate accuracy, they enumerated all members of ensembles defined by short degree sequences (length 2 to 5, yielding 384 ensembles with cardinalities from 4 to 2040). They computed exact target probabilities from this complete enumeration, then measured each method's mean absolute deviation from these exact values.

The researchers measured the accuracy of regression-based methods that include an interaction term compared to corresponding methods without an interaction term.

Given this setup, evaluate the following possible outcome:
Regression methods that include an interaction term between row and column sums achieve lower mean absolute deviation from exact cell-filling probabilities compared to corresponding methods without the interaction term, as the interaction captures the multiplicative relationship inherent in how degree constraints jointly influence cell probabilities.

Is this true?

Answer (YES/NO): NO